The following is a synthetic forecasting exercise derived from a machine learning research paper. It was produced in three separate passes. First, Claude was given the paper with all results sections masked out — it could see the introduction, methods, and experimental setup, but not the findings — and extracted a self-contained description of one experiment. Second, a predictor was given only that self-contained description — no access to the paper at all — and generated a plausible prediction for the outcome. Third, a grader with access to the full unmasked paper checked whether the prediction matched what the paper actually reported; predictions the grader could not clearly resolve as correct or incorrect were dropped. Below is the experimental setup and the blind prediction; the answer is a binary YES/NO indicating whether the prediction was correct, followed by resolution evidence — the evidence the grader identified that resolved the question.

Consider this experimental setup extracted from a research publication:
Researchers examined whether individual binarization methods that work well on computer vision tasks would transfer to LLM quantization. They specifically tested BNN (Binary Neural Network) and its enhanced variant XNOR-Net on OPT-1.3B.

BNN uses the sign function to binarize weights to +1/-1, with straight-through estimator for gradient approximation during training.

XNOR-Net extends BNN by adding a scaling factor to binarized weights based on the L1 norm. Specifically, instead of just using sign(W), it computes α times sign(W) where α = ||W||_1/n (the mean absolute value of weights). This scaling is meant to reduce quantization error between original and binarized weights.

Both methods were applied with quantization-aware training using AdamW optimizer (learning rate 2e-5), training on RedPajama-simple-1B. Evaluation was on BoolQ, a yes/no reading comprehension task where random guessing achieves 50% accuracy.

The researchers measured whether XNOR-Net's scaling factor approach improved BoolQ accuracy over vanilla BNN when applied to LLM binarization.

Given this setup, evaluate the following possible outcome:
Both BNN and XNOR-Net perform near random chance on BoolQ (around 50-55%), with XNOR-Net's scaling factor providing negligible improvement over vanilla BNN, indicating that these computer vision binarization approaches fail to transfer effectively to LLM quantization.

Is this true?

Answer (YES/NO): NO